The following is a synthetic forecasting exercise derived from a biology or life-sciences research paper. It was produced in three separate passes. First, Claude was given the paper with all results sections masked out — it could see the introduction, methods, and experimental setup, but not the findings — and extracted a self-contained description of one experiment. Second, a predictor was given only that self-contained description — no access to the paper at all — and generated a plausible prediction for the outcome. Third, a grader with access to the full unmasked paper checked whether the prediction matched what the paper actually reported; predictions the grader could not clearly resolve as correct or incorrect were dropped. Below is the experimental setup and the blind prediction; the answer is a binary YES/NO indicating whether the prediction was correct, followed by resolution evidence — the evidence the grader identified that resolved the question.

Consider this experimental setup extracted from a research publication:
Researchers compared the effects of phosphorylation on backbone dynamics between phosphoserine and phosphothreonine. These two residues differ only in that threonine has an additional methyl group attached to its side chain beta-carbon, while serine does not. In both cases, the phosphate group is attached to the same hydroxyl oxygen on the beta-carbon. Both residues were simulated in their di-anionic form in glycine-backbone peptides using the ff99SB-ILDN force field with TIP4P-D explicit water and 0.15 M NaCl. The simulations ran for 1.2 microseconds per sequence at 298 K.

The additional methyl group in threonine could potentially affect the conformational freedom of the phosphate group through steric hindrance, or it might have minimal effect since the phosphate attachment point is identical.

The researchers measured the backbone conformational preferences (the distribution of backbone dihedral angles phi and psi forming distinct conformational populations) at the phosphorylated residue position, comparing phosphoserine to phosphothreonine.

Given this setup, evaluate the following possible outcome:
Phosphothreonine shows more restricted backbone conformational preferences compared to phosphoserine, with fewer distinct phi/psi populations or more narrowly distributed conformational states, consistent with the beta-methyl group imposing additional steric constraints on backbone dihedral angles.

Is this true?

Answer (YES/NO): YES